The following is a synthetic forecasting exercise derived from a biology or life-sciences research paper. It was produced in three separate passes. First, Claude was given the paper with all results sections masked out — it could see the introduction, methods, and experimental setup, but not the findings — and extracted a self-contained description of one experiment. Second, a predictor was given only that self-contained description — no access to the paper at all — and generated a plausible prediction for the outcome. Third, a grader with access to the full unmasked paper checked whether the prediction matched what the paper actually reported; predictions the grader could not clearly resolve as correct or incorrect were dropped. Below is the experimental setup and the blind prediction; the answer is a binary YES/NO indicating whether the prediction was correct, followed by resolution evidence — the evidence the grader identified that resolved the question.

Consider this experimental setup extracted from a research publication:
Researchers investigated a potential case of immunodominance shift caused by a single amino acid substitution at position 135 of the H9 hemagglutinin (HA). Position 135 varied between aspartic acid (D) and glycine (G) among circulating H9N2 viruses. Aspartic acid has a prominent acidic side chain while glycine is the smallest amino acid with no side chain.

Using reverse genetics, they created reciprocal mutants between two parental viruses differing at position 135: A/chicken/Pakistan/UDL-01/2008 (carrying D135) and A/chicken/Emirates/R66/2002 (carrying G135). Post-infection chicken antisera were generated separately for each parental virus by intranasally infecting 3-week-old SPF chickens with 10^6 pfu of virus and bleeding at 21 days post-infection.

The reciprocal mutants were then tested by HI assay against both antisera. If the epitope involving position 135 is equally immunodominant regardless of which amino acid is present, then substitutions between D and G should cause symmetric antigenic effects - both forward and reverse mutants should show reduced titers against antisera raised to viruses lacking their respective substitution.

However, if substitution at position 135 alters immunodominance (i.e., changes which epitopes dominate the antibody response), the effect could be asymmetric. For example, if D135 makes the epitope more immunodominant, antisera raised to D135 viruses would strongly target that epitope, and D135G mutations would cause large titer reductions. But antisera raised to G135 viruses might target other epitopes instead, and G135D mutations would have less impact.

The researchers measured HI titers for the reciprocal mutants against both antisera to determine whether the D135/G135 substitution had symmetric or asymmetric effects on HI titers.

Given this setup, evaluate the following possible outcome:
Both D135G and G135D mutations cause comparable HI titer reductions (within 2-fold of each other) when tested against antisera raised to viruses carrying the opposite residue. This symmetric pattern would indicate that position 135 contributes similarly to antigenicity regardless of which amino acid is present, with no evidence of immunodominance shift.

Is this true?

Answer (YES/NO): NO